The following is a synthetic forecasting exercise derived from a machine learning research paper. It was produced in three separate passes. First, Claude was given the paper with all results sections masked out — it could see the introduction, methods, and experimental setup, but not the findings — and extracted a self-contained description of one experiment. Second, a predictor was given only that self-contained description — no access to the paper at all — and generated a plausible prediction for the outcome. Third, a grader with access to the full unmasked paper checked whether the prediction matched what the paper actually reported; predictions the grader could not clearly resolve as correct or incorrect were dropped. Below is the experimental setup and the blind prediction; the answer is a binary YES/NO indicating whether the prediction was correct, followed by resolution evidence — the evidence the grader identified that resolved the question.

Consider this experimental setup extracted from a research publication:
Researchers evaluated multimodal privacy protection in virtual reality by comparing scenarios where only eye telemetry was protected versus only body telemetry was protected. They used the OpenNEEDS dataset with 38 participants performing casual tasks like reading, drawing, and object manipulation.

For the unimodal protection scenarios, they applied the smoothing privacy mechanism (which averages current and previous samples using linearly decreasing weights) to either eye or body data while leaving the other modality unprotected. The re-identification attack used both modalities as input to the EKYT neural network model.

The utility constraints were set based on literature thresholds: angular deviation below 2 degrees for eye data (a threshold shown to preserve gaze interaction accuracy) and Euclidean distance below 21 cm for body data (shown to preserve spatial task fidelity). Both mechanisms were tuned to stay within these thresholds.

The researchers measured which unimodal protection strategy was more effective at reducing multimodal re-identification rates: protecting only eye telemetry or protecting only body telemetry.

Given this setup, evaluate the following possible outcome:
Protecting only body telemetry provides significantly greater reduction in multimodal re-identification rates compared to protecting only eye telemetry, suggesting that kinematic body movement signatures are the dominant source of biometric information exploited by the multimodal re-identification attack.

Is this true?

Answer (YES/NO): YES